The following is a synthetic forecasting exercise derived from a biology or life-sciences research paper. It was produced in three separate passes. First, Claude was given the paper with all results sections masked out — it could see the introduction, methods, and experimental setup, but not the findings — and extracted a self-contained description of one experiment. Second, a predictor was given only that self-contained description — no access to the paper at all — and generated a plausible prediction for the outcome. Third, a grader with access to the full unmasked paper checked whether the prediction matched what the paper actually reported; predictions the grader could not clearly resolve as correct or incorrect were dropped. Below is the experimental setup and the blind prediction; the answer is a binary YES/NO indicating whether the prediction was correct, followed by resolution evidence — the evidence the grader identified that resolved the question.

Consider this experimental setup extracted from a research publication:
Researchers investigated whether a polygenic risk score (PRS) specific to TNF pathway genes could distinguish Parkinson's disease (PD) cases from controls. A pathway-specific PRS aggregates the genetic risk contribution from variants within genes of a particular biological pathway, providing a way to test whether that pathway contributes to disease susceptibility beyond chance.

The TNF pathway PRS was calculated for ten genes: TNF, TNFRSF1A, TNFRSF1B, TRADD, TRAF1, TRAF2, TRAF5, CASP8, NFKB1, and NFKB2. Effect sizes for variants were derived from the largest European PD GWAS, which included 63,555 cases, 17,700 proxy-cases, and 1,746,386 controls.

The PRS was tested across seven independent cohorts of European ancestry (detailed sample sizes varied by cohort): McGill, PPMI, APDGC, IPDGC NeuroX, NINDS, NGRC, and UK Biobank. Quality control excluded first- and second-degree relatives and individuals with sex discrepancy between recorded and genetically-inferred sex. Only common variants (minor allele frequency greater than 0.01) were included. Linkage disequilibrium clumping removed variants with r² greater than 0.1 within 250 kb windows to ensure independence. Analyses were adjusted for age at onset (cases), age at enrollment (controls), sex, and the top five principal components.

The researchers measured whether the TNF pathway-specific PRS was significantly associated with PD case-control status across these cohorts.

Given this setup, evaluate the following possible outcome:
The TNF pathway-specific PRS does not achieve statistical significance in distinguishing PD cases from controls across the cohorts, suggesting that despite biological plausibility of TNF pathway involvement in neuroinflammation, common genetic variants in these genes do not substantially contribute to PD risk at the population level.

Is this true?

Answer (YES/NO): YES